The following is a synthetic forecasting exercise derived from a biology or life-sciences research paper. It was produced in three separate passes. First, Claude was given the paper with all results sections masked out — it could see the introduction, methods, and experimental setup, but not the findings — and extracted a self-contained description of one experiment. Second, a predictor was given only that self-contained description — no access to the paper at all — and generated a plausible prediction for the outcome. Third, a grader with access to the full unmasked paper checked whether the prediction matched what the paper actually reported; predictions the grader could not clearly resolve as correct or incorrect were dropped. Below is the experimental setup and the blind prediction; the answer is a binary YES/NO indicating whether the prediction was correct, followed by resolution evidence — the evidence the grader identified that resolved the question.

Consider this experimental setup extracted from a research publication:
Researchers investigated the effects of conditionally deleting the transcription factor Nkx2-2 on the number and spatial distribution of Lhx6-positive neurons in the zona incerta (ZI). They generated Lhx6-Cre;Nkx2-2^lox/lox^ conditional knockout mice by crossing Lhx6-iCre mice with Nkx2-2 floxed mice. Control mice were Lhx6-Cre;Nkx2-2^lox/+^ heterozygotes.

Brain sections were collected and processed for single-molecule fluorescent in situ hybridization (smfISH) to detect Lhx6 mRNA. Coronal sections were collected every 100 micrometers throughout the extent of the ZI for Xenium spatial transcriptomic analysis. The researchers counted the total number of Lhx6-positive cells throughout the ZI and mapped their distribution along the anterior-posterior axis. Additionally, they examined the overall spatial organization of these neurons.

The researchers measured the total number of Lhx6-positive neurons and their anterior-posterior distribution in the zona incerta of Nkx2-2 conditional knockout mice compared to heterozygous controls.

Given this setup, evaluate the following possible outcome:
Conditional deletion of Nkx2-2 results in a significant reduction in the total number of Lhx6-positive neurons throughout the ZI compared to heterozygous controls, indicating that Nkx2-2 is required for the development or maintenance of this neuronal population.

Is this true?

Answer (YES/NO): YES